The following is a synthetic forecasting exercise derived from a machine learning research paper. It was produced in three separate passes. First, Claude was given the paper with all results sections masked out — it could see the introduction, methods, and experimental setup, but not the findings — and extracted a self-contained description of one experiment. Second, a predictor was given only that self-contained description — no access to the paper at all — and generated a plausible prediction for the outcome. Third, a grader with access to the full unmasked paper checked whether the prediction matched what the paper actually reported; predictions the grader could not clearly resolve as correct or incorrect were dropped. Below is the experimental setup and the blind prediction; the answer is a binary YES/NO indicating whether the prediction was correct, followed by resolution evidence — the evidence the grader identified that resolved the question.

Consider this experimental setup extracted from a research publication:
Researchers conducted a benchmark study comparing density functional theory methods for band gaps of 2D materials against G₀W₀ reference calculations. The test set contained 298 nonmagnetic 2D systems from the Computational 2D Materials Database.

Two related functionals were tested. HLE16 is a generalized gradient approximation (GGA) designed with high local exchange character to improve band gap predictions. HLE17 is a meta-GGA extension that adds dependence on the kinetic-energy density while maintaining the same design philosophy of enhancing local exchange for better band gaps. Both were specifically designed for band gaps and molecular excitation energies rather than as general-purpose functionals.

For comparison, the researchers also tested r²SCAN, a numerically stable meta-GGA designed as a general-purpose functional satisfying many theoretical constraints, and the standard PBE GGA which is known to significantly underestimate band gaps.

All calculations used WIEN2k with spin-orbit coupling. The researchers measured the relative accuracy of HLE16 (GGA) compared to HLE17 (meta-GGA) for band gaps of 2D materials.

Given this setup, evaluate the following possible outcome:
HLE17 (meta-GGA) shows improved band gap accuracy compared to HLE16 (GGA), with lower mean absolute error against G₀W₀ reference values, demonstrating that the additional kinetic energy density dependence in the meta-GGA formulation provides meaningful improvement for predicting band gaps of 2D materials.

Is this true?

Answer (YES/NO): NO